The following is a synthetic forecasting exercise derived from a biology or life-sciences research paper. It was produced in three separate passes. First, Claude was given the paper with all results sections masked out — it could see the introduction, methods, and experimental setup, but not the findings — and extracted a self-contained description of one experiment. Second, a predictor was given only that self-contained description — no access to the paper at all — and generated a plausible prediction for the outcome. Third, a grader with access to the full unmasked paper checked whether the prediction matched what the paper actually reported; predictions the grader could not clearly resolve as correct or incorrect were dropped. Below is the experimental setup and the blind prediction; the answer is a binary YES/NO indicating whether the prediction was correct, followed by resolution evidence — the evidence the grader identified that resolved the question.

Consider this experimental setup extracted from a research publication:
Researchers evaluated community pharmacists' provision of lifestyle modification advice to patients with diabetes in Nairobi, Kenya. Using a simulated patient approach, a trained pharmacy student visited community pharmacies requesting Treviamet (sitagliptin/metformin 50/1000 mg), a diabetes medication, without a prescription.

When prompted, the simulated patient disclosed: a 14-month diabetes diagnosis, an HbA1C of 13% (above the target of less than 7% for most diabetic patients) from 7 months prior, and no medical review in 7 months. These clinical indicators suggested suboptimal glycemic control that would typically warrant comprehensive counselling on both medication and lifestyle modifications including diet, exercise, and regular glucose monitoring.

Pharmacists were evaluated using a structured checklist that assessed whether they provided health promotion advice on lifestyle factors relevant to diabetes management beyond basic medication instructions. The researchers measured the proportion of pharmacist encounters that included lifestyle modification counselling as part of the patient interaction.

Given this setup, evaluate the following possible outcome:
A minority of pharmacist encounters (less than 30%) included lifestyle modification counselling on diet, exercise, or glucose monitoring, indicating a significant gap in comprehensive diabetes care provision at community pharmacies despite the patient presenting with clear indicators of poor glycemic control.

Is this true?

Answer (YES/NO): YES